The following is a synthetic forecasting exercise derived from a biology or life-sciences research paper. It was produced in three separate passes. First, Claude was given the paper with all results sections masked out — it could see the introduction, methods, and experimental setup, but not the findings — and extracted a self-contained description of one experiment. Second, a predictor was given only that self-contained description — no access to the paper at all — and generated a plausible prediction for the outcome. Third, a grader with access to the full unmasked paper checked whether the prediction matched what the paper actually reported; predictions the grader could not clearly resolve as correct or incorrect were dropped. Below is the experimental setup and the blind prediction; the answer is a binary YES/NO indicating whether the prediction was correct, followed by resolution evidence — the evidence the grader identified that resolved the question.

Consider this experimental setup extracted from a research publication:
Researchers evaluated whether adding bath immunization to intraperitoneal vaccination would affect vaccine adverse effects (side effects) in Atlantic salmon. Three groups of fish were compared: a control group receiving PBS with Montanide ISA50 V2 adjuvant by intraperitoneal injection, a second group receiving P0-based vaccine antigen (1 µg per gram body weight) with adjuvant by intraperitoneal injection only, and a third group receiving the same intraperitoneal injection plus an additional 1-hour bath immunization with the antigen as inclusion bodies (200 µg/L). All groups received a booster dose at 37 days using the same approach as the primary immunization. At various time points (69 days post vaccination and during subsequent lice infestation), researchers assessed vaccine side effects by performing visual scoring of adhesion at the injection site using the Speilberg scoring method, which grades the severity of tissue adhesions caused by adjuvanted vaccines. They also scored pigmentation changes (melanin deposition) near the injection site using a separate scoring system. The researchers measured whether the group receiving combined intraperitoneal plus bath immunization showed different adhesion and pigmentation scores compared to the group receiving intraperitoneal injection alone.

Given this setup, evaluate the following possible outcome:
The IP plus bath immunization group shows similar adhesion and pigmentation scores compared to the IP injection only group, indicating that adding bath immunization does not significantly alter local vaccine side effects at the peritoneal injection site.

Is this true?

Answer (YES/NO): YES